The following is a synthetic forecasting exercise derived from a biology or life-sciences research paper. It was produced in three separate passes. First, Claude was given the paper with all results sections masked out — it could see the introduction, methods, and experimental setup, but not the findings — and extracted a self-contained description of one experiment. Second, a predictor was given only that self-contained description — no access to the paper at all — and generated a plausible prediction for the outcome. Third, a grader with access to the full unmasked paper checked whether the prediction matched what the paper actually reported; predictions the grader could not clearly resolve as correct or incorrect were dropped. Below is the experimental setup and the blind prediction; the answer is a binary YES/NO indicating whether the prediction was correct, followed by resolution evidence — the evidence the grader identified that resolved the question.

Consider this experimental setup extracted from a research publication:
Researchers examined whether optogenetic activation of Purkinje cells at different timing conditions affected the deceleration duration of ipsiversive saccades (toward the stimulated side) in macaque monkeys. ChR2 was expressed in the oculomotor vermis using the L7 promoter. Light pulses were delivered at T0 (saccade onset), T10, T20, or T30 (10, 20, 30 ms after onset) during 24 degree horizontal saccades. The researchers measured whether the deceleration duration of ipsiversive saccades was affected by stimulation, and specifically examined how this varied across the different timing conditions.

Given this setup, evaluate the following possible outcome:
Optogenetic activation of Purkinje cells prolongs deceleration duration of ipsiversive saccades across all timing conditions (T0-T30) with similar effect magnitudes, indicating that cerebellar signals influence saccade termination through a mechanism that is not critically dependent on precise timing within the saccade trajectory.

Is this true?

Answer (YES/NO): NO